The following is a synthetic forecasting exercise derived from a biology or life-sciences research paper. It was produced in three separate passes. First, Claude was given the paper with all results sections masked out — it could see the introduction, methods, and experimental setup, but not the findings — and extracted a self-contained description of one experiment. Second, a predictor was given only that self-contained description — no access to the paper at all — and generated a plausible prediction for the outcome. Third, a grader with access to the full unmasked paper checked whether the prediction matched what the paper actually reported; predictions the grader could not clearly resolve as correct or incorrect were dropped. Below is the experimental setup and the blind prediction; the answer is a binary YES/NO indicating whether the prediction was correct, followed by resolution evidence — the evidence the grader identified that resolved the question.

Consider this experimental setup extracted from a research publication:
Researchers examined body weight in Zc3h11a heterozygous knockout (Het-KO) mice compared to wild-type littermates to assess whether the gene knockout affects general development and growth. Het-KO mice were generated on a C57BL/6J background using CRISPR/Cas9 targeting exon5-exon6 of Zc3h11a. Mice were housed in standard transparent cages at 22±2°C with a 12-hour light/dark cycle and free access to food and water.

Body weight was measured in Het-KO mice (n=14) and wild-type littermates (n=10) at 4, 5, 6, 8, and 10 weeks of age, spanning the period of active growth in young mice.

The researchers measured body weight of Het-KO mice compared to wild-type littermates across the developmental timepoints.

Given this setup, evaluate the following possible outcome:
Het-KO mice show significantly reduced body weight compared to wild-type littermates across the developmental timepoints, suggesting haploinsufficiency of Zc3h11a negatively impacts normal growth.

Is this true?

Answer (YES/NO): NO